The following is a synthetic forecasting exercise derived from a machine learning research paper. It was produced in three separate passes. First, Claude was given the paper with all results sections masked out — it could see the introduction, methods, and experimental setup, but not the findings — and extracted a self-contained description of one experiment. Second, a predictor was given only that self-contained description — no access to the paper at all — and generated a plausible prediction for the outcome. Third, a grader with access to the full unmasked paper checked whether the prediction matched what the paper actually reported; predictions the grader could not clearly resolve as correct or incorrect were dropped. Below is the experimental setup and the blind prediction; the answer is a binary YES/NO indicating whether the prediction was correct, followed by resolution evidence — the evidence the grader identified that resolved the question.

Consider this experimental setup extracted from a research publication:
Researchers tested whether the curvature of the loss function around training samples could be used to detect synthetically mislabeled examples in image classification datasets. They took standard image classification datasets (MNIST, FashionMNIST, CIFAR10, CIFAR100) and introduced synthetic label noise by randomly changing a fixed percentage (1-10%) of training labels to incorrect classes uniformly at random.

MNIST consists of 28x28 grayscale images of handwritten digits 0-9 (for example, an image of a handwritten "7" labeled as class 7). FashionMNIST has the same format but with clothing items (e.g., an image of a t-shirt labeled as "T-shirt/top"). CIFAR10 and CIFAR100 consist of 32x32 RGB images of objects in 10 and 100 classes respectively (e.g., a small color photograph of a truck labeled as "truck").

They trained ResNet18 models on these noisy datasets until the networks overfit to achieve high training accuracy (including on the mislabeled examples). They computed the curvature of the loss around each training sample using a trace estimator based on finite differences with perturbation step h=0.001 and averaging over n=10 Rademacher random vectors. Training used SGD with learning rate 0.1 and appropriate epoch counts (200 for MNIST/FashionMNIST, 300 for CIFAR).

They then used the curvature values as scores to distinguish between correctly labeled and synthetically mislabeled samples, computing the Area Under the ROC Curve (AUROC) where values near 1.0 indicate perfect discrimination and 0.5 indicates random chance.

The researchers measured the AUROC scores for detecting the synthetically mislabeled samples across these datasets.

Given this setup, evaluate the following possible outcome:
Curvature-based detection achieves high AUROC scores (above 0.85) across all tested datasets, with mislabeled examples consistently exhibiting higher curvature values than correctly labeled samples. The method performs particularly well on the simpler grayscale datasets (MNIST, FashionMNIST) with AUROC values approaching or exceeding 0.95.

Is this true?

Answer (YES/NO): NO